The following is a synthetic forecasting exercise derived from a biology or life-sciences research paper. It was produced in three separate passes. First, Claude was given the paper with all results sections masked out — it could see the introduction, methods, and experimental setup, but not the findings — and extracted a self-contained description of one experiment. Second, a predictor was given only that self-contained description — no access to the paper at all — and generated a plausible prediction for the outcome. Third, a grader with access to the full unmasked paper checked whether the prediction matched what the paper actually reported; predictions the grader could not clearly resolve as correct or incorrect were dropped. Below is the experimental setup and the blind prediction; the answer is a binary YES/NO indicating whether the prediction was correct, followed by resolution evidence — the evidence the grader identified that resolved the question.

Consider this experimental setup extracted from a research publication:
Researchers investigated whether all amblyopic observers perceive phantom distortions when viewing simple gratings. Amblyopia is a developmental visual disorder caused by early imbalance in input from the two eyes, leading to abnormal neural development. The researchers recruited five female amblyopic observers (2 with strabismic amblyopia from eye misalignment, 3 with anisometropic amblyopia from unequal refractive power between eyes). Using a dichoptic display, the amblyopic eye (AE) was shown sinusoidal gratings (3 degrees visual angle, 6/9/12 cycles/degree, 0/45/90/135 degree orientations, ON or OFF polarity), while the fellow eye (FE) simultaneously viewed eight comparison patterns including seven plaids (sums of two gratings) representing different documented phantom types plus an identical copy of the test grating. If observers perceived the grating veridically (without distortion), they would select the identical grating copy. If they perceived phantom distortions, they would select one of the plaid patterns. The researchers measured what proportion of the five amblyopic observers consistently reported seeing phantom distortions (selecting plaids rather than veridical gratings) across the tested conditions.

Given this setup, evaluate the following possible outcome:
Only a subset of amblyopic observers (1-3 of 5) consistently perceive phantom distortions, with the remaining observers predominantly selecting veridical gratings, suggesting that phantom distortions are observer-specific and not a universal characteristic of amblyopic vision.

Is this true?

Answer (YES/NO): YES